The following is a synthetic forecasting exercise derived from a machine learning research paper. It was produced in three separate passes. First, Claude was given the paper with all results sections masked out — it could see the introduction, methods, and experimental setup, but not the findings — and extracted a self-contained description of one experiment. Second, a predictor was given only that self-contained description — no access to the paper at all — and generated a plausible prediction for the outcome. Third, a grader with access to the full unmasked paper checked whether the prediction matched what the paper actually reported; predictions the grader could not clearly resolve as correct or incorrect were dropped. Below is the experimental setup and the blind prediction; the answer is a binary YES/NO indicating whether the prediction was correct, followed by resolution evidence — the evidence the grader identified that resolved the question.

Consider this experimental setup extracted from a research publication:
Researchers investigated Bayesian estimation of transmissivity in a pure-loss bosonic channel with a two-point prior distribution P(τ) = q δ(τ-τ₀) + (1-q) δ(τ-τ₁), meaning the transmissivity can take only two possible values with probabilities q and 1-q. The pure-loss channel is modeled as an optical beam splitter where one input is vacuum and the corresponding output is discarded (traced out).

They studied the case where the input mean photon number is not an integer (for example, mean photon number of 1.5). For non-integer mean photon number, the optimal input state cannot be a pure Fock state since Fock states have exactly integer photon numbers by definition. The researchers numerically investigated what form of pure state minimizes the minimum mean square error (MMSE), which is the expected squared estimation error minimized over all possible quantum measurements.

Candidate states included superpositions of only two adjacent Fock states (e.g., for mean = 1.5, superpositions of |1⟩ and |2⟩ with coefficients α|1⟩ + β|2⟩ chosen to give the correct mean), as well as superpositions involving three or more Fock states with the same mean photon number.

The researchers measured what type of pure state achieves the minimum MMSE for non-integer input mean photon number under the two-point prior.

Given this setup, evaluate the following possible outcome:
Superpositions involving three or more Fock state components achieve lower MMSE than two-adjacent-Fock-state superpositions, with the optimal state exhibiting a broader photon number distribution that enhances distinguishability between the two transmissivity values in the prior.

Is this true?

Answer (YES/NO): NO